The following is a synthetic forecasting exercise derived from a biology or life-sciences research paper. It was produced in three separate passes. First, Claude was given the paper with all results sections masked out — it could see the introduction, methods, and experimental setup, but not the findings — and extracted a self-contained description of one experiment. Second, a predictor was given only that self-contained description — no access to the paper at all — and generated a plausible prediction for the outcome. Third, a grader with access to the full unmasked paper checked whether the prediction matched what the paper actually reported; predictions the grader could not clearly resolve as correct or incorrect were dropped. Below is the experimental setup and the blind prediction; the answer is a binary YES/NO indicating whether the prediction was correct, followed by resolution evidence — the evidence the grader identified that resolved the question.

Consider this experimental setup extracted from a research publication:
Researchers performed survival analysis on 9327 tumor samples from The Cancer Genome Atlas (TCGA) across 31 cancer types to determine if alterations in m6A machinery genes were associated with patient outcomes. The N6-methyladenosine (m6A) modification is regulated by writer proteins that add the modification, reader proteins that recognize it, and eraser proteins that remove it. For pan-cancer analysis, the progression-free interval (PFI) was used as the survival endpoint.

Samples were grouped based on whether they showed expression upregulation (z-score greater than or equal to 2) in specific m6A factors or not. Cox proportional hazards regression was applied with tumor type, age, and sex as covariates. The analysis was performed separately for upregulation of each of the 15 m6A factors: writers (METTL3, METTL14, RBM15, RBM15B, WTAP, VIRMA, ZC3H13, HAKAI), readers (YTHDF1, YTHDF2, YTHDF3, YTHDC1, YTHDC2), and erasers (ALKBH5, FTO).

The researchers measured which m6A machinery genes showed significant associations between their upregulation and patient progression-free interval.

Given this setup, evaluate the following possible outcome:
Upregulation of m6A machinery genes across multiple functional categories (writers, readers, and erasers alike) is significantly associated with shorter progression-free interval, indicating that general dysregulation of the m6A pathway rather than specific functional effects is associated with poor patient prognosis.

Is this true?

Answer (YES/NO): NO